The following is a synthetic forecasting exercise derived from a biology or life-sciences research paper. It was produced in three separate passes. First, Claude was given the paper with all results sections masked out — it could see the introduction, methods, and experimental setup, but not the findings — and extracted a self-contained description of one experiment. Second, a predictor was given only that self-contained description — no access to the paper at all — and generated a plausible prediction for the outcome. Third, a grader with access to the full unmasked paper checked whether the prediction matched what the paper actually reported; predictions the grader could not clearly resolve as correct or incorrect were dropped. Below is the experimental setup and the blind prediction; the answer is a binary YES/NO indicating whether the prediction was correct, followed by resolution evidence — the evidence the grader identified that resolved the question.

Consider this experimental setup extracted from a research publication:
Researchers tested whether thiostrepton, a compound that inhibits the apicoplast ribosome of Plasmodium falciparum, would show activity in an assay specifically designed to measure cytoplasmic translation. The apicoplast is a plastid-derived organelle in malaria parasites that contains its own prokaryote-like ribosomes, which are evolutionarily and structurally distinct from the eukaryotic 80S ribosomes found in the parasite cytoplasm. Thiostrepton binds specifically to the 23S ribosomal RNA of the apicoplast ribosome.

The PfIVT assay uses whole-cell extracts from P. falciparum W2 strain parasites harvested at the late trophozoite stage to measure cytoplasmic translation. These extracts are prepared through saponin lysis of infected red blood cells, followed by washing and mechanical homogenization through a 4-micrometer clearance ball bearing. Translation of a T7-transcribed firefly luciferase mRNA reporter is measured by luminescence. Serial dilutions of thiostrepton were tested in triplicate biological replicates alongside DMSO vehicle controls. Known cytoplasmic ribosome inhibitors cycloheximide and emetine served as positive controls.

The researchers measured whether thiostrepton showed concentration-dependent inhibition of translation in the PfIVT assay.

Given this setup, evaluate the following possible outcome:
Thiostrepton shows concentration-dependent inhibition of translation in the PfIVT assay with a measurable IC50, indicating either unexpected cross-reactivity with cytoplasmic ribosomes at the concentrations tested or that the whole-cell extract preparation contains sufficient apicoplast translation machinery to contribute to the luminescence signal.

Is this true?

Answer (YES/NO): NO